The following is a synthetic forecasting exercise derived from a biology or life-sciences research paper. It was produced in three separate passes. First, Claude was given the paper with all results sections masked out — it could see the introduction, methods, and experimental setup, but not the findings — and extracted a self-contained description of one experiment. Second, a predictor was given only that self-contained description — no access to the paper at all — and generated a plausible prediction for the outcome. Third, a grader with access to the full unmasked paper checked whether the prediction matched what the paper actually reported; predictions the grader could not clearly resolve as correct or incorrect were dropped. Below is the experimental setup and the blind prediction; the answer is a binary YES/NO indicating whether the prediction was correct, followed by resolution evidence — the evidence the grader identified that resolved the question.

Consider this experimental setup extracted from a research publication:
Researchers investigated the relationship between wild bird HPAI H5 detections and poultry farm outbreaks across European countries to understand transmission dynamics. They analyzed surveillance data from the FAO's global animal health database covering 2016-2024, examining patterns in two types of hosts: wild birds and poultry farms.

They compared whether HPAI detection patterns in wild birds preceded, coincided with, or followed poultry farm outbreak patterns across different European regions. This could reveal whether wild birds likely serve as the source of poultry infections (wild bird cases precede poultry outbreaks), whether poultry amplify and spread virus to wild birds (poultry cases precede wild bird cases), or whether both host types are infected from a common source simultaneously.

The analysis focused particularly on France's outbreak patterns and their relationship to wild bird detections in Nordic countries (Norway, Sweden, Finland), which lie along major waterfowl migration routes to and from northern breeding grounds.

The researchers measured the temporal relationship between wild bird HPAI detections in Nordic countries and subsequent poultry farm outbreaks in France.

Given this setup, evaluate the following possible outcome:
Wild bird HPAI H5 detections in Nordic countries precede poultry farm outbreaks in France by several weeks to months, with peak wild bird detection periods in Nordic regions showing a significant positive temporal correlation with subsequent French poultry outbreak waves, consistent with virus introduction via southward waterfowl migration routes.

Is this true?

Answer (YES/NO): YES